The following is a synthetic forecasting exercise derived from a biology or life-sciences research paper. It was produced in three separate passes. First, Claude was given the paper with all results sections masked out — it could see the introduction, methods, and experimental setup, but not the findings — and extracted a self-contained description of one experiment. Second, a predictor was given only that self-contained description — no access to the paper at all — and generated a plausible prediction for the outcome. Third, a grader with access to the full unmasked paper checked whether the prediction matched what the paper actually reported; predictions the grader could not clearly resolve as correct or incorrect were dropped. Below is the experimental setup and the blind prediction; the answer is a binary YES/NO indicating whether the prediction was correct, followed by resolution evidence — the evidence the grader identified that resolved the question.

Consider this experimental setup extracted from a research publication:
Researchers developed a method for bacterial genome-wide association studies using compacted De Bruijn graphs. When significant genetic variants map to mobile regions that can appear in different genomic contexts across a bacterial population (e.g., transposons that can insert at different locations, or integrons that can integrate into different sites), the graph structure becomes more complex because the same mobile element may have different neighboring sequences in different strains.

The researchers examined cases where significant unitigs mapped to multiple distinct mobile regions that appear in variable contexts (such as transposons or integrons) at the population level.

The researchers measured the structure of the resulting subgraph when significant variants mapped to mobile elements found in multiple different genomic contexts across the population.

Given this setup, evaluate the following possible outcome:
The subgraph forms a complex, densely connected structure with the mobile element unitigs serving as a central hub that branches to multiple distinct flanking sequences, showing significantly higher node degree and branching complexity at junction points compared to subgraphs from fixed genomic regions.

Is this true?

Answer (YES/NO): NO